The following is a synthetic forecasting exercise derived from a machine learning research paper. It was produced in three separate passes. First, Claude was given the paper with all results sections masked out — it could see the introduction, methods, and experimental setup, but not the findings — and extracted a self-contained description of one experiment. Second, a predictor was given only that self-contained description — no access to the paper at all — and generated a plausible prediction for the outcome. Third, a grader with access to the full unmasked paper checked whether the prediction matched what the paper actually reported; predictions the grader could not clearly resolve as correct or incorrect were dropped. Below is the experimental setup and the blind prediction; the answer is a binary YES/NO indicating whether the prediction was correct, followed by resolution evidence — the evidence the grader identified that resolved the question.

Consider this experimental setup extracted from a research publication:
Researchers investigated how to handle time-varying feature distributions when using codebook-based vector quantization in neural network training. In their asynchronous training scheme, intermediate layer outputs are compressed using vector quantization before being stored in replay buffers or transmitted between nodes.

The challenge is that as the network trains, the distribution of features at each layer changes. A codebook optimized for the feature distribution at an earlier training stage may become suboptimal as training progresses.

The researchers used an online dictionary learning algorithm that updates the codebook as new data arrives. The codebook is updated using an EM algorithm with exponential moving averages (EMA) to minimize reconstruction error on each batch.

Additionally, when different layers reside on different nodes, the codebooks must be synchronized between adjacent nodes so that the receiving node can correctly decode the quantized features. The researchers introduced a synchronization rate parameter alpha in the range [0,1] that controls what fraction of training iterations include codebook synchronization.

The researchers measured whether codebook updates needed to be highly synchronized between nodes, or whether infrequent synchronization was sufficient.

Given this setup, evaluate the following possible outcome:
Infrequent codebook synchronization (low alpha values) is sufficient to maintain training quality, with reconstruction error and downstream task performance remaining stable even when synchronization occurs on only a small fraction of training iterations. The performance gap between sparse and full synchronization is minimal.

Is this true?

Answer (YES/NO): YES